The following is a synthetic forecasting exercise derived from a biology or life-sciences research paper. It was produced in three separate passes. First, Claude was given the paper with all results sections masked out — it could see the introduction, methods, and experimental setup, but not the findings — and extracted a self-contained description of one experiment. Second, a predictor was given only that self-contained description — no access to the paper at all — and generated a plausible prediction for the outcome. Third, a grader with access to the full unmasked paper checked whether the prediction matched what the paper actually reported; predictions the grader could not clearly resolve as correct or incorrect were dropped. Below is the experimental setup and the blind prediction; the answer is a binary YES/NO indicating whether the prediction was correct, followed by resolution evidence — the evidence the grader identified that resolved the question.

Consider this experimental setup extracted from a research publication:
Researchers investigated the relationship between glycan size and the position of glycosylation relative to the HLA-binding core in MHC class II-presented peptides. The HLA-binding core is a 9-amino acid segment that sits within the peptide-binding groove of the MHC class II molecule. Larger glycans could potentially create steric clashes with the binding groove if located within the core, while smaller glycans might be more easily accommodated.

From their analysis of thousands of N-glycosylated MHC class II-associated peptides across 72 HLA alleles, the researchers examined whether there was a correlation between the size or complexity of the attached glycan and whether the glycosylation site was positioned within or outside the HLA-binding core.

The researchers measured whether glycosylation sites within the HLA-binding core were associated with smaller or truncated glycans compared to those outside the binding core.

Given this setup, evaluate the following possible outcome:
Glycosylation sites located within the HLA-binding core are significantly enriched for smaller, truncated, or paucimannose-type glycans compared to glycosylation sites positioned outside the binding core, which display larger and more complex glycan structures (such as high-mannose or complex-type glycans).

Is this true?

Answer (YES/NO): NO